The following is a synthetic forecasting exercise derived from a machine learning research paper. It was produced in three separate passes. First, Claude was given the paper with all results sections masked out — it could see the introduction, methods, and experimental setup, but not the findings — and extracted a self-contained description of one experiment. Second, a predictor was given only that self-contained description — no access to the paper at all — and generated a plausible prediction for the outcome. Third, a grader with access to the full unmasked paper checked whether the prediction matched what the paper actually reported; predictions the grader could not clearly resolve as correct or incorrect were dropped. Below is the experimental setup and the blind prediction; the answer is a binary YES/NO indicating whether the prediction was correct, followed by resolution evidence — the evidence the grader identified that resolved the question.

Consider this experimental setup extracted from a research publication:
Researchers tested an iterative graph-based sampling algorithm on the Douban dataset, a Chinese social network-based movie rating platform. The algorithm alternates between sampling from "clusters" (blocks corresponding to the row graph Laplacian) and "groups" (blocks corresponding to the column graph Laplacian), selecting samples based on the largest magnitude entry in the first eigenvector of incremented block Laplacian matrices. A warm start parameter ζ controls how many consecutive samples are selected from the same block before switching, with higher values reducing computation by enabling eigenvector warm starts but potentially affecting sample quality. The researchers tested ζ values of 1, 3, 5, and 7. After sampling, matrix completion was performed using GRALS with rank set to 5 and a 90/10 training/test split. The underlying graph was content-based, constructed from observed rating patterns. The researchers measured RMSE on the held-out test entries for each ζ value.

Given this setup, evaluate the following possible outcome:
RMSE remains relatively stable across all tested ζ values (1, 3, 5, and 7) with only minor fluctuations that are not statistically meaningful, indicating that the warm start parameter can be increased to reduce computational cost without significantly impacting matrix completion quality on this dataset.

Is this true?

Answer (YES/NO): NO